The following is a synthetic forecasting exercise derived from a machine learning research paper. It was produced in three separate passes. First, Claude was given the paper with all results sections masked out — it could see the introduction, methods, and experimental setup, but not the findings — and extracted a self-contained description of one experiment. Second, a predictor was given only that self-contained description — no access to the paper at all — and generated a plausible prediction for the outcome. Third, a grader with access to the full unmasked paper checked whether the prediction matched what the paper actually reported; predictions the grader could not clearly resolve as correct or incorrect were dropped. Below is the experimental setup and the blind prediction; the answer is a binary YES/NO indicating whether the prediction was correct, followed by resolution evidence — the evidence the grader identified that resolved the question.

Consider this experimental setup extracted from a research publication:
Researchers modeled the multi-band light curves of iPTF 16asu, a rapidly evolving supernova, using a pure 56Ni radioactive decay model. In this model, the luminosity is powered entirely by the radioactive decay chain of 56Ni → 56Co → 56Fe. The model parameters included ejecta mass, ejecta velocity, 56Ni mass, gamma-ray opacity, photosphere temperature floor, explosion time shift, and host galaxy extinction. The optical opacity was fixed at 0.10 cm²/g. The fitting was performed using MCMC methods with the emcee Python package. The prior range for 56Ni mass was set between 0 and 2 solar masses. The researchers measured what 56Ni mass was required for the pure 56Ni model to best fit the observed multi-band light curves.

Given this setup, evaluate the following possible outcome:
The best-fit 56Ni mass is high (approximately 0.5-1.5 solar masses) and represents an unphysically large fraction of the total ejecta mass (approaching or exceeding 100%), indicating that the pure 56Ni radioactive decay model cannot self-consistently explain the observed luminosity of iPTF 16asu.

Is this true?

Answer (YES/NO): NO